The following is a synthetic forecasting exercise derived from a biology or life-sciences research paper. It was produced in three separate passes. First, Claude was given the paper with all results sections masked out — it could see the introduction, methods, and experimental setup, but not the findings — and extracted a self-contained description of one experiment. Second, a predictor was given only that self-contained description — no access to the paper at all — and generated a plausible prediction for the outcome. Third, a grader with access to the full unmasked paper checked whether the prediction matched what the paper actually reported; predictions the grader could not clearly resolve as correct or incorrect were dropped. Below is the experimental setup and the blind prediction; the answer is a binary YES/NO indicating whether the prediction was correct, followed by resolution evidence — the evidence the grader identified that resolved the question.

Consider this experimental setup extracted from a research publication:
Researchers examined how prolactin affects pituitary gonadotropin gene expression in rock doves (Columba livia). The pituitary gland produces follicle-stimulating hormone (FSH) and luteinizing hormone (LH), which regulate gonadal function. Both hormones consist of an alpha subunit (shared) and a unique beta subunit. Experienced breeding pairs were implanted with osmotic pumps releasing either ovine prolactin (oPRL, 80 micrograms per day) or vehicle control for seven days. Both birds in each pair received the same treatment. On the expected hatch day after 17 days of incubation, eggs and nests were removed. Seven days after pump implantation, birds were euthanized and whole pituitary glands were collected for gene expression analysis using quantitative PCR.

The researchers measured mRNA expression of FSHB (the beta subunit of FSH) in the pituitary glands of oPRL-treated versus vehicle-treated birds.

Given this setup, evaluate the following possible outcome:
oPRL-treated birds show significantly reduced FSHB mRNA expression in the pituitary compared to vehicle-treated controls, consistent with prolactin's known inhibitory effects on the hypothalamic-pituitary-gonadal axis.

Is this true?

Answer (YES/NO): NO